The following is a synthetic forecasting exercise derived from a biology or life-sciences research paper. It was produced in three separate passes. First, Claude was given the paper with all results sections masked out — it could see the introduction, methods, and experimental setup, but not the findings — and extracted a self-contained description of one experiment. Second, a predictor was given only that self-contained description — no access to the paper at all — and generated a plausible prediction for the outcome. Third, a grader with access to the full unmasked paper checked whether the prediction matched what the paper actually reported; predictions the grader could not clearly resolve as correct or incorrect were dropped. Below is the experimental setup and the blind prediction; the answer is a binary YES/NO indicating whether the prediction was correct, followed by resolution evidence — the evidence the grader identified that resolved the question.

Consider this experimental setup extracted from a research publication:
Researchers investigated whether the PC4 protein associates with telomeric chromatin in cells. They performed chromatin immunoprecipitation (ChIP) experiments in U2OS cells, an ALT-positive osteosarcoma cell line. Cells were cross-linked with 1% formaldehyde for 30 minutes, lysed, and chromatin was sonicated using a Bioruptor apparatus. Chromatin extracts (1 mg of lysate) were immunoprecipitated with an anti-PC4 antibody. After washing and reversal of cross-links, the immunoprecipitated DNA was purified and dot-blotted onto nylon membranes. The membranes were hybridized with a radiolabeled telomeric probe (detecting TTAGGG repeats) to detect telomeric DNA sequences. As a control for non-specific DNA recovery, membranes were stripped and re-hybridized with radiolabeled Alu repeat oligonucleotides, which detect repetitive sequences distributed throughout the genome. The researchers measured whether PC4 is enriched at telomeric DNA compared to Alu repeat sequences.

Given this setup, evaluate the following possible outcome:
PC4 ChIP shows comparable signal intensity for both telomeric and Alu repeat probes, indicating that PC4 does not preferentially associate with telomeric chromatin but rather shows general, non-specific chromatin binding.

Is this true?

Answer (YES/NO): YES